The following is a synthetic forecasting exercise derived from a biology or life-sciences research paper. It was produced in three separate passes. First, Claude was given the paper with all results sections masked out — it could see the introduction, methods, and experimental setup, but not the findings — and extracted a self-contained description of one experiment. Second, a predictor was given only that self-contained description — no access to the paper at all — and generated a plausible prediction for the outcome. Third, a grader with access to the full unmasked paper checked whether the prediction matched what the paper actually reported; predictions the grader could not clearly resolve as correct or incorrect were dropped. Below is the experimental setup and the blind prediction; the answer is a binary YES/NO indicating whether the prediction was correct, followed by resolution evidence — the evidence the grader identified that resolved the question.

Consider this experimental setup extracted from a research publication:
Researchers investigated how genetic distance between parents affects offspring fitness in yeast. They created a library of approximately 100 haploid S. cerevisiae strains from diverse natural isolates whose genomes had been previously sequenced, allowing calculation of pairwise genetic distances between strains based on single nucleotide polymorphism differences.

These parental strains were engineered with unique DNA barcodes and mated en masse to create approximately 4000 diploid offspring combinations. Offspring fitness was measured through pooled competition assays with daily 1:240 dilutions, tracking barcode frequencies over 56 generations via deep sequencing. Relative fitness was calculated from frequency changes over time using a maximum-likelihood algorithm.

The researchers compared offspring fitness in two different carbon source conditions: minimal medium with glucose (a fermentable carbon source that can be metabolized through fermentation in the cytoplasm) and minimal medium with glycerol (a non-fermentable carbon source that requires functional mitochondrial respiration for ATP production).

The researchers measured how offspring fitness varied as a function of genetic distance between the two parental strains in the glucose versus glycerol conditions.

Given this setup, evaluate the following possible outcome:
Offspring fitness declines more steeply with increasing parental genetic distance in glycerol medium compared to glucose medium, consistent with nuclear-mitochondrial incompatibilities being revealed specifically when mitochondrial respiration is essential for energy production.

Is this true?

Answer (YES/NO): NO